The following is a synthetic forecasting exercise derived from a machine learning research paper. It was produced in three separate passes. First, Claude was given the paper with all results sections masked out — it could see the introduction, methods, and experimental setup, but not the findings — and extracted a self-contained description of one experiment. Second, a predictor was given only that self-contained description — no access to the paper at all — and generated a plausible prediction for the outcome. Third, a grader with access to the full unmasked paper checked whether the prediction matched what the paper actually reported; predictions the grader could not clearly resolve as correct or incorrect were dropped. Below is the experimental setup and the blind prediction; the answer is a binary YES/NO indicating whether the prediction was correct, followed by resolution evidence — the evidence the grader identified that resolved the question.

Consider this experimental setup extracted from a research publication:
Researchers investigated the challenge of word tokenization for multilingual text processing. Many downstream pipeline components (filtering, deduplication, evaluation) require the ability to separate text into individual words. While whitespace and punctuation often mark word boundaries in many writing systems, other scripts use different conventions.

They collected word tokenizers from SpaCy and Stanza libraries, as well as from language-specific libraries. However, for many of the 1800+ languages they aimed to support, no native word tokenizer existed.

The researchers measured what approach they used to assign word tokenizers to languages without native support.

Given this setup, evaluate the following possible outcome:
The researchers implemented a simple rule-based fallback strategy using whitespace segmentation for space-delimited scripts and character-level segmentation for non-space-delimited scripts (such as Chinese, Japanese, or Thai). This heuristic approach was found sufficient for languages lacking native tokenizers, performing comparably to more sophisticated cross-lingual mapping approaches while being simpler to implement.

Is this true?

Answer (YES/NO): NO